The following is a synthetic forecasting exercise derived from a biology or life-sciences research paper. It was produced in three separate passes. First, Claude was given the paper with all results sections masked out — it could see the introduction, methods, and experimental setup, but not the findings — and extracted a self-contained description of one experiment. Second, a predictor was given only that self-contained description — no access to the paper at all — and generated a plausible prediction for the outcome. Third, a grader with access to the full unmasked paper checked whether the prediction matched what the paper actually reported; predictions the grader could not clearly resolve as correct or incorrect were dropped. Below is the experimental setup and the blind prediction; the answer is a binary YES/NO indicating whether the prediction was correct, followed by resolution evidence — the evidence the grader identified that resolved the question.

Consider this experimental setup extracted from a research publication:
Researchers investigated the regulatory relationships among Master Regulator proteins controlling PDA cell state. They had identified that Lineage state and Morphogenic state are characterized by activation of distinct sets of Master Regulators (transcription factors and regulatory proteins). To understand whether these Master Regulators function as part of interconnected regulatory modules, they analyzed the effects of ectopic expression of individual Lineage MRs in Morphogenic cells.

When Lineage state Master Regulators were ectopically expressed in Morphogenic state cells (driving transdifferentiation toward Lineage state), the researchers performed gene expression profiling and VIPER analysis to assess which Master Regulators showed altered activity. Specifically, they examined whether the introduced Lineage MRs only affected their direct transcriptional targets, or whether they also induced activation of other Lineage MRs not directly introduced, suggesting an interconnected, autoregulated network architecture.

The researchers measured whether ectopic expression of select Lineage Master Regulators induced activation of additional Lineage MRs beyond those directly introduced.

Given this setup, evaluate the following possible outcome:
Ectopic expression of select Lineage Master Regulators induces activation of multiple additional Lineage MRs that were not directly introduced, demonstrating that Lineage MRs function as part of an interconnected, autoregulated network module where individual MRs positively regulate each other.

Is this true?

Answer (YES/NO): YES